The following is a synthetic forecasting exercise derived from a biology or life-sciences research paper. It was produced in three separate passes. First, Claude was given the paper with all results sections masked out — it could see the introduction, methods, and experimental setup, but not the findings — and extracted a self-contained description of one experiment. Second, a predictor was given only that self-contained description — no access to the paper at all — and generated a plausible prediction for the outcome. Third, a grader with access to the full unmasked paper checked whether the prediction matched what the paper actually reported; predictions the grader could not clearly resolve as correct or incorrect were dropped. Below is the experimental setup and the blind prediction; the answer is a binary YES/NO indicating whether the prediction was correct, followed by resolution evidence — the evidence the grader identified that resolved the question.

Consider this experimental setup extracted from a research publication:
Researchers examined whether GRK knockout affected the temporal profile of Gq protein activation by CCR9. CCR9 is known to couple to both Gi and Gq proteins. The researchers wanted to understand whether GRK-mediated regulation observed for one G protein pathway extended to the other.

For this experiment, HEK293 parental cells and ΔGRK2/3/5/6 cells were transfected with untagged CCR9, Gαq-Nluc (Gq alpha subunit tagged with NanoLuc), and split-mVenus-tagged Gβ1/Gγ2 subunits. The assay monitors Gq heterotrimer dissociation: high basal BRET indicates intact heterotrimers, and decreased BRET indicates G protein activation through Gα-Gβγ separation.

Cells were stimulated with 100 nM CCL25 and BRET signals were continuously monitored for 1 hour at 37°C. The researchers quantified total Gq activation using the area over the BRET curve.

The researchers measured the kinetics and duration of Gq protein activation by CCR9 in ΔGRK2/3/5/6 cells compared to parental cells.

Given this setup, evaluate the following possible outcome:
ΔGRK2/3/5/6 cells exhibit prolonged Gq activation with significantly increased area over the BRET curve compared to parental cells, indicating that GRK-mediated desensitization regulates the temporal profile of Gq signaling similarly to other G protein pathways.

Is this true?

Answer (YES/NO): YES